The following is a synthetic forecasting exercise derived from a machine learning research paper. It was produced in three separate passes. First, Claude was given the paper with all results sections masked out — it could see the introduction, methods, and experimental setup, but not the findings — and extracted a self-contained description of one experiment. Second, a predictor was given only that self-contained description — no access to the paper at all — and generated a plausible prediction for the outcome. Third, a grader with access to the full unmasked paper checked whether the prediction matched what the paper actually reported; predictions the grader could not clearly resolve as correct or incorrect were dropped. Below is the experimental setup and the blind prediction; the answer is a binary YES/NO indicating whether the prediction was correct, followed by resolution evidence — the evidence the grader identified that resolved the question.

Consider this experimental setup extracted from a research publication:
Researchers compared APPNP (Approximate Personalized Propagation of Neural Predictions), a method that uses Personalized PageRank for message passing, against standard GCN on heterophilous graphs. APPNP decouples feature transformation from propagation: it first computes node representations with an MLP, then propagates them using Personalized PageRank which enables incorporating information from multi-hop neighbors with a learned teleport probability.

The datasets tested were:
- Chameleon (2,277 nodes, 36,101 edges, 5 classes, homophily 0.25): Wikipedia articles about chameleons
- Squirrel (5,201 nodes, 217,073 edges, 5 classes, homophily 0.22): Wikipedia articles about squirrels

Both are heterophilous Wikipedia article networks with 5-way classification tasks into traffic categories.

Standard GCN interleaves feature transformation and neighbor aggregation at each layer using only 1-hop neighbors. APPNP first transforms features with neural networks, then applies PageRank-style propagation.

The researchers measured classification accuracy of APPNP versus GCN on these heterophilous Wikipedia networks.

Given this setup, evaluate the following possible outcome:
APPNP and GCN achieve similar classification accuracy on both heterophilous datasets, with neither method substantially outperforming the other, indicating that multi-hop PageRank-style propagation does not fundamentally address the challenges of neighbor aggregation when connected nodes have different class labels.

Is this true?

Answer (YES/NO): NO